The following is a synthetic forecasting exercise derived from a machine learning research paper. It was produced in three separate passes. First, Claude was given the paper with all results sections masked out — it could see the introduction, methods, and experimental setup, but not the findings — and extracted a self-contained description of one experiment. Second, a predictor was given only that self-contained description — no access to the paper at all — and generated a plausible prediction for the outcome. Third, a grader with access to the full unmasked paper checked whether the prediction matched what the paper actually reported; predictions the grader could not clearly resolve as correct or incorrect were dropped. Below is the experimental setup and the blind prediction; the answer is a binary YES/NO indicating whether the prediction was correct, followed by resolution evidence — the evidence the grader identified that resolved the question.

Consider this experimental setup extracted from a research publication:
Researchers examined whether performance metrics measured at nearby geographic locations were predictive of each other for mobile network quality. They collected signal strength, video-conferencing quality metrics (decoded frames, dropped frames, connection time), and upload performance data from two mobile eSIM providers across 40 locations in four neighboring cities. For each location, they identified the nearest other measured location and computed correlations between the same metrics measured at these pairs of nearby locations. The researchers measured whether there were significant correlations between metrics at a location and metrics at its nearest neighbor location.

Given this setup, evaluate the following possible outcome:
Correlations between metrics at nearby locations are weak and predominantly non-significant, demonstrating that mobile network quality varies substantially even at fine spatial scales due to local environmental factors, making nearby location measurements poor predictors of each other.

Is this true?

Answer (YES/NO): NO